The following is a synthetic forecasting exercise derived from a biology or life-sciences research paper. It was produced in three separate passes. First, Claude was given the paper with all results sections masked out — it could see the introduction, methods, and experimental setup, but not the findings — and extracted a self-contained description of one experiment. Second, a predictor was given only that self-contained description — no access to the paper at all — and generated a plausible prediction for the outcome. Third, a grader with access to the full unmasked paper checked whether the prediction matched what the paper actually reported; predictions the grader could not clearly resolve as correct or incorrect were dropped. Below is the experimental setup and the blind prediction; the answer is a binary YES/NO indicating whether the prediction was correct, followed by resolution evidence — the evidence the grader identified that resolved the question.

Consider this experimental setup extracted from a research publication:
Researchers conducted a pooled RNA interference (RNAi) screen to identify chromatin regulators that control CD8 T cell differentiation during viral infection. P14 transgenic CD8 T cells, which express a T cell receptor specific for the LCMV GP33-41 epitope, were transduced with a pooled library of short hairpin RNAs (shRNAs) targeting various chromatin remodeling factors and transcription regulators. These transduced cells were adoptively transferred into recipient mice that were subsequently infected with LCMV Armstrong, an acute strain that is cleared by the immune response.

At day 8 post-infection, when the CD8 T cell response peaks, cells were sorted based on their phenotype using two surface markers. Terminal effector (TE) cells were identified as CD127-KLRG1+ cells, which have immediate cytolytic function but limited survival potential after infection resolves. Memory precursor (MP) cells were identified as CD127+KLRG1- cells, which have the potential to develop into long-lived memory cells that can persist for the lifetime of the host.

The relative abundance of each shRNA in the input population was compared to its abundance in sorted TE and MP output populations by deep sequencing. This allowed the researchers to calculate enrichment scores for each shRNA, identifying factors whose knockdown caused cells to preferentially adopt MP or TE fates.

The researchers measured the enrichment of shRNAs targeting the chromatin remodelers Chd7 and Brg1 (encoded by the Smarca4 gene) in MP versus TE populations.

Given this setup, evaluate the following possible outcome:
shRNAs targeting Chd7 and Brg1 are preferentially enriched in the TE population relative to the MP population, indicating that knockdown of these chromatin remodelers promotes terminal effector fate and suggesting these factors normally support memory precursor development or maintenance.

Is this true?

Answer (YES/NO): NO